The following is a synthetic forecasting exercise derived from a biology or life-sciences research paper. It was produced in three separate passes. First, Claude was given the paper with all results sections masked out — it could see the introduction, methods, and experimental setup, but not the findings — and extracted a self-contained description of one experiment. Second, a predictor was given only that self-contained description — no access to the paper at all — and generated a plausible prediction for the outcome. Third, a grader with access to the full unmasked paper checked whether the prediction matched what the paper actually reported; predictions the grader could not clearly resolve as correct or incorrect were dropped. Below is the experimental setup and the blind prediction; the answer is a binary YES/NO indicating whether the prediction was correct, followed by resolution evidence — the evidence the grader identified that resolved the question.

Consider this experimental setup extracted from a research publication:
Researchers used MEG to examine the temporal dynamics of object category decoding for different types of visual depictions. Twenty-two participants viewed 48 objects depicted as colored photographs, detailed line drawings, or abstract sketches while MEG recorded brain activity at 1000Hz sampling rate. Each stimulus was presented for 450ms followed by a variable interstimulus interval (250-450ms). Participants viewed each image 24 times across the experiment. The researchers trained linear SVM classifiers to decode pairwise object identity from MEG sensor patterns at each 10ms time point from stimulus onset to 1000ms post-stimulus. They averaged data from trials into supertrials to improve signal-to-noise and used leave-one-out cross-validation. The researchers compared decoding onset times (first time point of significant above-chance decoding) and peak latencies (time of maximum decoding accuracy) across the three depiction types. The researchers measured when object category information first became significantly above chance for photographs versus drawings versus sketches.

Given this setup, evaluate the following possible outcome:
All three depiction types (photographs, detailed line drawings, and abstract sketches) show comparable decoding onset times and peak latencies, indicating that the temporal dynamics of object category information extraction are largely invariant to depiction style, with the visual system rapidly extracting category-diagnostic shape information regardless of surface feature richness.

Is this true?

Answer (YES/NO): YES